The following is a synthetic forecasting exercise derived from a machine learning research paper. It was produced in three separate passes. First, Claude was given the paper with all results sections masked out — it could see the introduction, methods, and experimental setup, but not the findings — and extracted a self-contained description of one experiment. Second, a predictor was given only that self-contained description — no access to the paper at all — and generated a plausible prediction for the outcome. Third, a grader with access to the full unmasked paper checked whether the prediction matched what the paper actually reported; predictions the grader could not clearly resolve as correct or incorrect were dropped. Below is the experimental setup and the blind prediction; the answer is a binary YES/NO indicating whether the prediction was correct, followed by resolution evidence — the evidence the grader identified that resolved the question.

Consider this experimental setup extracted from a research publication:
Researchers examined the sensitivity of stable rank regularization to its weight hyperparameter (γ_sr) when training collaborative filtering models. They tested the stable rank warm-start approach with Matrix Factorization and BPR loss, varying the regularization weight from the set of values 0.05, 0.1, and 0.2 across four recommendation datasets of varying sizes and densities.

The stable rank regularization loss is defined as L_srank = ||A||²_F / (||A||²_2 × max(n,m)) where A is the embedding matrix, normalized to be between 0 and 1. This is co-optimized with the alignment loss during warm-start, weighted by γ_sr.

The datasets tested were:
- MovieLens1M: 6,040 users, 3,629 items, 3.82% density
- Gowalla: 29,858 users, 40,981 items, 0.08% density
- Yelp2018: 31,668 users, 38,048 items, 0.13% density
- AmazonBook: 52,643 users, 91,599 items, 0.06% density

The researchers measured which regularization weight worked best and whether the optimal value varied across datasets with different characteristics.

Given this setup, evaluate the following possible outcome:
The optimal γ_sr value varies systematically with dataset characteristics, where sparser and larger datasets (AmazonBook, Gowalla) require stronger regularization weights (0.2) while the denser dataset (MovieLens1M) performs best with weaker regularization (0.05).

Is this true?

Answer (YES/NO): NO